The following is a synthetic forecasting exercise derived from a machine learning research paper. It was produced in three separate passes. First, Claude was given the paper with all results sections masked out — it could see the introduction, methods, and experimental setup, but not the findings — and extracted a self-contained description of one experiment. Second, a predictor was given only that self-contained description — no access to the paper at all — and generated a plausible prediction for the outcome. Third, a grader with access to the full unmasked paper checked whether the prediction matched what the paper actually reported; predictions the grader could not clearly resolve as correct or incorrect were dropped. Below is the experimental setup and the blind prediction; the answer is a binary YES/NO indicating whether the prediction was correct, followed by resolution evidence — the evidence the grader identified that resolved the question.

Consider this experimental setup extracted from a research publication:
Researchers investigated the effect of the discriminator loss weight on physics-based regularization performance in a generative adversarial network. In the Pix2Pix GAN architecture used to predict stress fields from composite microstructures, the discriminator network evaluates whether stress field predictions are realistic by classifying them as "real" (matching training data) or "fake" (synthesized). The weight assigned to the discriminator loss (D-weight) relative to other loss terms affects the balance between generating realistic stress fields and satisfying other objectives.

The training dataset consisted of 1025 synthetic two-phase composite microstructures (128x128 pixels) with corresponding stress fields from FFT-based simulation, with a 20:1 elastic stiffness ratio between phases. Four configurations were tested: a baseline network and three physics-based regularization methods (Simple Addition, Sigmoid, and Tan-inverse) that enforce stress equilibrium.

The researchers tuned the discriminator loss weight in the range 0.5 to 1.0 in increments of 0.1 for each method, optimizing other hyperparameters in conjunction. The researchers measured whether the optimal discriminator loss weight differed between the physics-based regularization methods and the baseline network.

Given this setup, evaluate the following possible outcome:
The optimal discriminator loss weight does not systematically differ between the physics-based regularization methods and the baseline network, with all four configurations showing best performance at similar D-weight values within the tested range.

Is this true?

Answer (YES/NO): NO